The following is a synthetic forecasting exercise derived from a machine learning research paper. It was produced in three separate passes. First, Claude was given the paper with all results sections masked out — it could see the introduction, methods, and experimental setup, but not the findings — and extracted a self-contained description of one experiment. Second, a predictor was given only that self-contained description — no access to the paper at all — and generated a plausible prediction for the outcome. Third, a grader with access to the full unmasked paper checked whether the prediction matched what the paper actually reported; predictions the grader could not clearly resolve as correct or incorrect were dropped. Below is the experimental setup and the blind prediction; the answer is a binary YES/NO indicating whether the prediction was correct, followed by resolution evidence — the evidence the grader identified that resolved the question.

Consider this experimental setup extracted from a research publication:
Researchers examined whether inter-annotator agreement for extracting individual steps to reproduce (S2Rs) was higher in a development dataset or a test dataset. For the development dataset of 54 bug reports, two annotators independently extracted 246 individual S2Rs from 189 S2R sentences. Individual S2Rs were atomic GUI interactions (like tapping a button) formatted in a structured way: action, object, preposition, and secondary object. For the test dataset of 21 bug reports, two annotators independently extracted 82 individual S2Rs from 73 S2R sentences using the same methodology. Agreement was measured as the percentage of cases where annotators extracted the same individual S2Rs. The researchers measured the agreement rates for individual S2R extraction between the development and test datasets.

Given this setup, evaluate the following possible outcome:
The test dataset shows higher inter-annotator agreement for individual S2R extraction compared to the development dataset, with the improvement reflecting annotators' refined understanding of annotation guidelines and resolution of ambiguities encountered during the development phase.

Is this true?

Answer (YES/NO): NO